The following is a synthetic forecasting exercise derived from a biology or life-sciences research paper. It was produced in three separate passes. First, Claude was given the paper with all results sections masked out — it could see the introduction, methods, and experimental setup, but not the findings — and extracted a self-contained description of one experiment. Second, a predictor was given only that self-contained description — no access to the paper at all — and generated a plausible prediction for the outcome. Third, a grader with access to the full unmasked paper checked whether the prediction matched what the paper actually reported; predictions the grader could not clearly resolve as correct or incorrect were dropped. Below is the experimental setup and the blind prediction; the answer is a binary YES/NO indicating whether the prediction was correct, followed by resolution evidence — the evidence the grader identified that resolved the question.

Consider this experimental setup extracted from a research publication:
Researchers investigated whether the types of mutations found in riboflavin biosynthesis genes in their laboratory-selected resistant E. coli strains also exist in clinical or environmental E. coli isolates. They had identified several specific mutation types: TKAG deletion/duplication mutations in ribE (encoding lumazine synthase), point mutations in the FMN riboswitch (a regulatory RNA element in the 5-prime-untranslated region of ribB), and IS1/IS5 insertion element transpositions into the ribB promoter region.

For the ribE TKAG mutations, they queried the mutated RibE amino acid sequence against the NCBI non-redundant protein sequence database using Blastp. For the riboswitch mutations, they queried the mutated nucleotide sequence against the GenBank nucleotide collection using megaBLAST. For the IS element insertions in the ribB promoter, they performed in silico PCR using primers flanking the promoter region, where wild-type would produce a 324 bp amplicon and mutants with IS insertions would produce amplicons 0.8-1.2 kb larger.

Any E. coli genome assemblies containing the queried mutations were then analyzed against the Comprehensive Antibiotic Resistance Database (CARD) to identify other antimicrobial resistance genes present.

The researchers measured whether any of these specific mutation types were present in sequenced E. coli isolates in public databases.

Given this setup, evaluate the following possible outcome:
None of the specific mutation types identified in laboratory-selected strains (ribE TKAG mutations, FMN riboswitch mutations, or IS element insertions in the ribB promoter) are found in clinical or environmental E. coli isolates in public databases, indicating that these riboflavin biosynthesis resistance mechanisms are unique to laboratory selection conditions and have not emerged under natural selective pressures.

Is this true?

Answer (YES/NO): NO